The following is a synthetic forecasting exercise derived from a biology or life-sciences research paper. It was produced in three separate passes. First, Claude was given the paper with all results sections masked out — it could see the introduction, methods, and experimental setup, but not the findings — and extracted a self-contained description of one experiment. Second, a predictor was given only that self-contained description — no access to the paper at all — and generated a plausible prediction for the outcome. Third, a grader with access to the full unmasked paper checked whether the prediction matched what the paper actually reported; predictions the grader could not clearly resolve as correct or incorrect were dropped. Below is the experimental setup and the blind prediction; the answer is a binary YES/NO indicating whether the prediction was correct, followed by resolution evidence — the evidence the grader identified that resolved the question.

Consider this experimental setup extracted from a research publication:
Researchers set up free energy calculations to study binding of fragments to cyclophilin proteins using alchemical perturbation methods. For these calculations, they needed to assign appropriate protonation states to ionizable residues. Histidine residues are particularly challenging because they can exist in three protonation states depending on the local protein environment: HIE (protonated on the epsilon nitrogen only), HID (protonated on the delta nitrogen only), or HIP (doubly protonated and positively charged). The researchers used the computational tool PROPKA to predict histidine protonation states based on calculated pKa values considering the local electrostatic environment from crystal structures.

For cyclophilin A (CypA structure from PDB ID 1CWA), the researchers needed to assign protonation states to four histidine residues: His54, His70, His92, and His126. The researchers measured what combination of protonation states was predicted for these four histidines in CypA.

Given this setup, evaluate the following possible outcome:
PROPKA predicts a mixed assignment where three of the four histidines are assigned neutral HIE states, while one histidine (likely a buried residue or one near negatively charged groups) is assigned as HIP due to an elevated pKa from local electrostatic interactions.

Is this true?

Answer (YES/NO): NO